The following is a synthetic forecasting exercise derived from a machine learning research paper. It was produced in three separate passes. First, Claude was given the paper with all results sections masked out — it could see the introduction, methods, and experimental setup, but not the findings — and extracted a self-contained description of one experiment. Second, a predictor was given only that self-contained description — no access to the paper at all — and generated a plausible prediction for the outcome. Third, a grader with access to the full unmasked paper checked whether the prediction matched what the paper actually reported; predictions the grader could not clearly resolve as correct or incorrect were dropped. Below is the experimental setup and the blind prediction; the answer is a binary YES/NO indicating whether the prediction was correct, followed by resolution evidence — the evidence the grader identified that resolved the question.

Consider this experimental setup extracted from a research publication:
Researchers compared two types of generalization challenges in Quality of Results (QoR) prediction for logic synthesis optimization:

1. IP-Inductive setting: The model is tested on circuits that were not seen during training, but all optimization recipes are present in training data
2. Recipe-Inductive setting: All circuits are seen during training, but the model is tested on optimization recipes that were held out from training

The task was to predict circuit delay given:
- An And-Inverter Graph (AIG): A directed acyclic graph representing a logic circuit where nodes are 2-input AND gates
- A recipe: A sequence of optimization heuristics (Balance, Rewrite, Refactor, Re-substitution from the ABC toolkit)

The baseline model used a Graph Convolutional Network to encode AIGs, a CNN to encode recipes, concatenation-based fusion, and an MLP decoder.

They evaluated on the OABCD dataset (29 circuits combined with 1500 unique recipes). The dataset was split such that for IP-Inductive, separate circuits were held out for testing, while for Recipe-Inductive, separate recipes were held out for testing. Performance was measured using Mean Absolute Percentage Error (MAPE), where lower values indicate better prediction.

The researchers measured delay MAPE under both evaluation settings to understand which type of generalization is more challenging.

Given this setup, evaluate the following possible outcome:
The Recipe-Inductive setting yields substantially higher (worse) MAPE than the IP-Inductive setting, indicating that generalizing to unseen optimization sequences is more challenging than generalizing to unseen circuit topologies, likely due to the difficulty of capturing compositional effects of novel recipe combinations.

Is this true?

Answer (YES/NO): NO